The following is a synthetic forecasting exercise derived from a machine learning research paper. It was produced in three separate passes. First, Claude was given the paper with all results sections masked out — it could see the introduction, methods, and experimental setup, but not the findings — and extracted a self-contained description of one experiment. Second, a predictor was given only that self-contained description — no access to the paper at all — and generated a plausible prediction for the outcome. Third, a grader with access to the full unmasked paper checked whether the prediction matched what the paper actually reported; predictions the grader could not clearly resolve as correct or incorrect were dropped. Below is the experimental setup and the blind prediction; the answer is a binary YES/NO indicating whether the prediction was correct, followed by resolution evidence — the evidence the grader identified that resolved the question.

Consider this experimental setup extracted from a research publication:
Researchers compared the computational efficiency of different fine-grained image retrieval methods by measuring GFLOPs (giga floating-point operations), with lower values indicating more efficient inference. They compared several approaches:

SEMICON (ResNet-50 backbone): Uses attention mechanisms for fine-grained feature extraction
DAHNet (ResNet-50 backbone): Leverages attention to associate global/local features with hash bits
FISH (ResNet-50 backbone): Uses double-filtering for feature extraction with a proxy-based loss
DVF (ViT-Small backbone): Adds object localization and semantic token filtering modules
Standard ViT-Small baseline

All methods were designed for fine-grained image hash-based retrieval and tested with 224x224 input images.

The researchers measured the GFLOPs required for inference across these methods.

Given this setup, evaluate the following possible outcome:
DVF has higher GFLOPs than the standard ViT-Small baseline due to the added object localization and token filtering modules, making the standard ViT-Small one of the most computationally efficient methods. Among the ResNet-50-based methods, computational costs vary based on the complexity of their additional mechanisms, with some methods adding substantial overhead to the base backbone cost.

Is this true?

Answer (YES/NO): YES